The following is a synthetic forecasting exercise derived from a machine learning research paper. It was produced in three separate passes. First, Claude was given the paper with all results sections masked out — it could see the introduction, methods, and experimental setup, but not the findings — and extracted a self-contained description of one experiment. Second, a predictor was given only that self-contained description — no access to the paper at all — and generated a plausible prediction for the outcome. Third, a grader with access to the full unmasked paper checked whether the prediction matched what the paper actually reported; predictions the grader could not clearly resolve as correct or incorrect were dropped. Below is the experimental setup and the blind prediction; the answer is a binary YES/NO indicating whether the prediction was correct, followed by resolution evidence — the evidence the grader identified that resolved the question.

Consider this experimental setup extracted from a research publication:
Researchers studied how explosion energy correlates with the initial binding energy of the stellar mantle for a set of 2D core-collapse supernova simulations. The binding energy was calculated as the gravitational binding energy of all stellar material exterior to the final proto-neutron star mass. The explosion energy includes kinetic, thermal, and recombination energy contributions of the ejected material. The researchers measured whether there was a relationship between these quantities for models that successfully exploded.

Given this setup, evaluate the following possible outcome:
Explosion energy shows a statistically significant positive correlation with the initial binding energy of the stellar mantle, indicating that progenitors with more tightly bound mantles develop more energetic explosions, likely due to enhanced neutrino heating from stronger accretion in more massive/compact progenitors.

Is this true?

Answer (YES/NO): YES